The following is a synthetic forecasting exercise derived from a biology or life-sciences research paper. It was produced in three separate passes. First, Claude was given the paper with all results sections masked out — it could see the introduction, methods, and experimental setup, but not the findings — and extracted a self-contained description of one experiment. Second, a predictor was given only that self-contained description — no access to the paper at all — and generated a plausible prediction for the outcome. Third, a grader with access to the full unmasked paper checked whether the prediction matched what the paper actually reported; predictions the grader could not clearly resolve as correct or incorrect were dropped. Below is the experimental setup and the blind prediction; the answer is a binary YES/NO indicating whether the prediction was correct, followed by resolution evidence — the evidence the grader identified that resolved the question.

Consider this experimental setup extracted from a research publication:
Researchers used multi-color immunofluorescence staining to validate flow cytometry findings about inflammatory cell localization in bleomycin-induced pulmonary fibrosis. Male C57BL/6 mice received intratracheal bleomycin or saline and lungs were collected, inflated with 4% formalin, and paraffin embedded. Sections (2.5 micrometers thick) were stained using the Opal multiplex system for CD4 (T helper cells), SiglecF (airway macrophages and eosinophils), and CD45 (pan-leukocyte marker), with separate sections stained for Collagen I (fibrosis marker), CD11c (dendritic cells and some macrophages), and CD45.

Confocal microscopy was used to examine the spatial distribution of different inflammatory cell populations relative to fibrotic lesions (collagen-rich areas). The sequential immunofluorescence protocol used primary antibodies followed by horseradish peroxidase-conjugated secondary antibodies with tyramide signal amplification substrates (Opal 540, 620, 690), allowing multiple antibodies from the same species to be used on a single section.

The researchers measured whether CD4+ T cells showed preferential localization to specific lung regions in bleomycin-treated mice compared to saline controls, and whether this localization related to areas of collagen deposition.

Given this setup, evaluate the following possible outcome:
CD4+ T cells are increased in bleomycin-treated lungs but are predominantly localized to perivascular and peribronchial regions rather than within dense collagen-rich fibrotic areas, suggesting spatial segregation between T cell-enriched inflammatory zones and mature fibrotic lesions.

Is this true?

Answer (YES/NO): NO